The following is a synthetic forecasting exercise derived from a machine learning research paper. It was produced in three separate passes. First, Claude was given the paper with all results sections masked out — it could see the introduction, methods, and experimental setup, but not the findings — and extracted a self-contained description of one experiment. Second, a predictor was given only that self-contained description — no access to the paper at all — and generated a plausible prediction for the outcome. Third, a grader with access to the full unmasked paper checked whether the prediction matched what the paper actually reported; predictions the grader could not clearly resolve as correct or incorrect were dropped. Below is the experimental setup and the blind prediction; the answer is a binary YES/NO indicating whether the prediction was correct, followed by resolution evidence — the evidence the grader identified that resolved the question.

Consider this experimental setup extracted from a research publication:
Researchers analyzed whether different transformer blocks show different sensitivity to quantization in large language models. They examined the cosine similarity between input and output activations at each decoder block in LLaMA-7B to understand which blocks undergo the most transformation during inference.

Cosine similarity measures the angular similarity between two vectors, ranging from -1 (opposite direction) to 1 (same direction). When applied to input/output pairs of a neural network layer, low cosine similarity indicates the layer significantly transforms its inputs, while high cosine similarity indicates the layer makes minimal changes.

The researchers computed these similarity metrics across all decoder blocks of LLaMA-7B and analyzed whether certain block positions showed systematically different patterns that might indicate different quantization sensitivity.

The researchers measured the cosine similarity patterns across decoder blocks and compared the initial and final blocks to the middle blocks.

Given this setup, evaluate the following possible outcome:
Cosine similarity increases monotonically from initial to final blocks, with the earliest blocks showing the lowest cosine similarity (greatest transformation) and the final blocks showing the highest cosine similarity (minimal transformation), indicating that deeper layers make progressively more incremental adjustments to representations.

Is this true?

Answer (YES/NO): NO